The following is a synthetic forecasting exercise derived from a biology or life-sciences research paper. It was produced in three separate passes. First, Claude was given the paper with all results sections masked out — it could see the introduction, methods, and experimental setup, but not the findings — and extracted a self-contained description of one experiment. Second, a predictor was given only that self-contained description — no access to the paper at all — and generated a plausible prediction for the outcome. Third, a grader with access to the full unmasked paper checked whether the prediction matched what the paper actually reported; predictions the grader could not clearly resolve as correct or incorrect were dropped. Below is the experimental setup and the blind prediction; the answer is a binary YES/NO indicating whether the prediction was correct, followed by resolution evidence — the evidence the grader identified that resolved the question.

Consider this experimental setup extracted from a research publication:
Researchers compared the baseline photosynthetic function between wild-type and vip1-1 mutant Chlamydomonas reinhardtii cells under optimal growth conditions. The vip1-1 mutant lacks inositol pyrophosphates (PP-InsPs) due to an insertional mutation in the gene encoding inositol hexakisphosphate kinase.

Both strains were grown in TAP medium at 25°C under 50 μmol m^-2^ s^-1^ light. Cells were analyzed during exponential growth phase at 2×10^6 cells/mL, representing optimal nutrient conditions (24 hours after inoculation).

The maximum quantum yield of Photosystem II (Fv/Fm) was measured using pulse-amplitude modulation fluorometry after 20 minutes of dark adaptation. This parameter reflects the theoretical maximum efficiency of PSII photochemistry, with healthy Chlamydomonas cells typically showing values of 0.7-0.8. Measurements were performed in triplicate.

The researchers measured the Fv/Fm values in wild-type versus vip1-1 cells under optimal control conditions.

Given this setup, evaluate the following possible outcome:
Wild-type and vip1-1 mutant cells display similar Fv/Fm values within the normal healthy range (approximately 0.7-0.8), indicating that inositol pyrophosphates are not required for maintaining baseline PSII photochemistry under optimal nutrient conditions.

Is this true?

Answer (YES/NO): NO